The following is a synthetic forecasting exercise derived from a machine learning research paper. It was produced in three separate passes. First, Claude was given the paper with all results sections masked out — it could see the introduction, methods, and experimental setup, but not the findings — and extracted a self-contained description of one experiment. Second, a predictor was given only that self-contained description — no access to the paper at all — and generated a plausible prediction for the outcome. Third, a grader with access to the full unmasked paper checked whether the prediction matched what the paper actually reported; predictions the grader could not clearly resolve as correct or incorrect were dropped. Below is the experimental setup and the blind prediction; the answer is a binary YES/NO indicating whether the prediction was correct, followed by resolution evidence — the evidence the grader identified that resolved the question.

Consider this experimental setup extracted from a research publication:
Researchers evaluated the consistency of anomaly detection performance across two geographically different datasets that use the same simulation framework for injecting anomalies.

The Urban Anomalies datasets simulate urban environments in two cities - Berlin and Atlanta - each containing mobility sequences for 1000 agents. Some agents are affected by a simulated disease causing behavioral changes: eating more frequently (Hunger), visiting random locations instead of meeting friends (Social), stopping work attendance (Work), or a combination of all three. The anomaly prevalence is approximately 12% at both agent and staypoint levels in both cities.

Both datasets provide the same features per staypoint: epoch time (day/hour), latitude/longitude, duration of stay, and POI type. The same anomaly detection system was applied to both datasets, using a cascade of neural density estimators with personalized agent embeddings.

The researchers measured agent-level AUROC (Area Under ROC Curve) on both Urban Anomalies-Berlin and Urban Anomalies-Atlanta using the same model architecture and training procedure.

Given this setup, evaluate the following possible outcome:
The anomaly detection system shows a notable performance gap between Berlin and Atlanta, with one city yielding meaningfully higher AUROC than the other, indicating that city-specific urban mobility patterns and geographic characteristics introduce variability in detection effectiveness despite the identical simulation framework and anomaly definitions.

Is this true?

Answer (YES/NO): NO